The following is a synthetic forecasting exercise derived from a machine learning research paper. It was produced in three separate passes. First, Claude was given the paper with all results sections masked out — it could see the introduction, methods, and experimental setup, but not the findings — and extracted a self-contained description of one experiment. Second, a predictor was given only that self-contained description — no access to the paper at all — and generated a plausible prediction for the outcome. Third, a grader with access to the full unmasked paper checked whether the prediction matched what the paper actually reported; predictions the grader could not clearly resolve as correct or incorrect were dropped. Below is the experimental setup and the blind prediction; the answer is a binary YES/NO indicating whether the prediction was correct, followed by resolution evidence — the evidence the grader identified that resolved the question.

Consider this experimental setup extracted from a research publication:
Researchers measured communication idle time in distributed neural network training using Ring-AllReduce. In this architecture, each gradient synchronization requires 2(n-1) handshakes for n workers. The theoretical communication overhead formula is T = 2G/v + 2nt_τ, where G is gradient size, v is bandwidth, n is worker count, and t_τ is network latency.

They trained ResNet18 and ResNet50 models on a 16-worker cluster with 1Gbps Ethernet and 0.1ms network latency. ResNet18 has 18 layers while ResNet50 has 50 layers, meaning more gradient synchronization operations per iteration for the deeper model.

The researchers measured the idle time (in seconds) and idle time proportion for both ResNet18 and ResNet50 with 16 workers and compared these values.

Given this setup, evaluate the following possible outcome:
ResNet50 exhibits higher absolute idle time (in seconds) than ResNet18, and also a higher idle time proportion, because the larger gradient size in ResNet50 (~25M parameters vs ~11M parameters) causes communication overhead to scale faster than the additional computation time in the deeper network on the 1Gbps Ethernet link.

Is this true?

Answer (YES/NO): YES